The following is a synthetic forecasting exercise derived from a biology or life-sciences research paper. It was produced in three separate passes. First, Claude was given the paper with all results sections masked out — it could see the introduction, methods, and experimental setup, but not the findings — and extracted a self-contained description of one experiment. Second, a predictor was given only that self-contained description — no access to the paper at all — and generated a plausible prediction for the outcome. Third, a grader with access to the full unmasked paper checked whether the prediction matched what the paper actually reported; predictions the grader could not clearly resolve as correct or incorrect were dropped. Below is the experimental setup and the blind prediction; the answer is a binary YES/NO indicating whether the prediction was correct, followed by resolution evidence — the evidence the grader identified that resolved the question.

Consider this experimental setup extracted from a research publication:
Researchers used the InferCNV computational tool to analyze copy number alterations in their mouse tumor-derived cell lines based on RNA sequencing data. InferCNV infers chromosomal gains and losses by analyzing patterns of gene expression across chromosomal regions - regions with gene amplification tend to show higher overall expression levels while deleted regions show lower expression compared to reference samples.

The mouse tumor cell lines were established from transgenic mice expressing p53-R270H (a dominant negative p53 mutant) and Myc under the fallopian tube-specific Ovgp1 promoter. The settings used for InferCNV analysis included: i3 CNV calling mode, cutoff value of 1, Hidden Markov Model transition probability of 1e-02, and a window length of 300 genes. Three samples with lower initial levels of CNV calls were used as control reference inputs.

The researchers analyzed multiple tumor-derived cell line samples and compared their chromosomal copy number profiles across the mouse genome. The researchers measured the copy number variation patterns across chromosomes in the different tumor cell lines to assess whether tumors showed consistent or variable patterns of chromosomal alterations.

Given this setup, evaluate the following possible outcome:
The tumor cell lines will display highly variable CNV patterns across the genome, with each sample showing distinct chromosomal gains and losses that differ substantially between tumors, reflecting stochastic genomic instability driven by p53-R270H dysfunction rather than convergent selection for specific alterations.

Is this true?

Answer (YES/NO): NO